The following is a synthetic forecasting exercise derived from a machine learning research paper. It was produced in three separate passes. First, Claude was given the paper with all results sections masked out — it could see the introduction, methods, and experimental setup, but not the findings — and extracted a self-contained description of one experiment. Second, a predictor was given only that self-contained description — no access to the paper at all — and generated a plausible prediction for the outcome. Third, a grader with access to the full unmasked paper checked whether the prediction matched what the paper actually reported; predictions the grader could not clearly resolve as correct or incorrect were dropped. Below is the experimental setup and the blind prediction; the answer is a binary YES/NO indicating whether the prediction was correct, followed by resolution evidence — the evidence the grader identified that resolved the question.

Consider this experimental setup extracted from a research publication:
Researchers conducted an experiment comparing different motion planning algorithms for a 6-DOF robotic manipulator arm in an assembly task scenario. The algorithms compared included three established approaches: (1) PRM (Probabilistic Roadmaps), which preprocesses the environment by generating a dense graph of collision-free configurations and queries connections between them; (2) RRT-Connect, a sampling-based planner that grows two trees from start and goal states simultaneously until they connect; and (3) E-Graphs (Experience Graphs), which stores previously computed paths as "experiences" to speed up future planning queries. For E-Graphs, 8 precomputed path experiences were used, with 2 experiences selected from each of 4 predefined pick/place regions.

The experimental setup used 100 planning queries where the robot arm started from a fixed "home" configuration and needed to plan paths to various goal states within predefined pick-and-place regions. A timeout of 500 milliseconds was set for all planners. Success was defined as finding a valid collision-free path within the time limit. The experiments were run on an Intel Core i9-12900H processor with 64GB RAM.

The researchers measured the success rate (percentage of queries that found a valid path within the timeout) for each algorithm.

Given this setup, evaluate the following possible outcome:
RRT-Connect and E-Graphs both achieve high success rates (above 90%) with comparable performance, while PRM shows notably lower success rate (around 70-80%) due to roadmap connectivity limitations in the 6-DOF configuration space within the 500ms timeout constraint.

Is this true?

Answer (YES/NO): NO